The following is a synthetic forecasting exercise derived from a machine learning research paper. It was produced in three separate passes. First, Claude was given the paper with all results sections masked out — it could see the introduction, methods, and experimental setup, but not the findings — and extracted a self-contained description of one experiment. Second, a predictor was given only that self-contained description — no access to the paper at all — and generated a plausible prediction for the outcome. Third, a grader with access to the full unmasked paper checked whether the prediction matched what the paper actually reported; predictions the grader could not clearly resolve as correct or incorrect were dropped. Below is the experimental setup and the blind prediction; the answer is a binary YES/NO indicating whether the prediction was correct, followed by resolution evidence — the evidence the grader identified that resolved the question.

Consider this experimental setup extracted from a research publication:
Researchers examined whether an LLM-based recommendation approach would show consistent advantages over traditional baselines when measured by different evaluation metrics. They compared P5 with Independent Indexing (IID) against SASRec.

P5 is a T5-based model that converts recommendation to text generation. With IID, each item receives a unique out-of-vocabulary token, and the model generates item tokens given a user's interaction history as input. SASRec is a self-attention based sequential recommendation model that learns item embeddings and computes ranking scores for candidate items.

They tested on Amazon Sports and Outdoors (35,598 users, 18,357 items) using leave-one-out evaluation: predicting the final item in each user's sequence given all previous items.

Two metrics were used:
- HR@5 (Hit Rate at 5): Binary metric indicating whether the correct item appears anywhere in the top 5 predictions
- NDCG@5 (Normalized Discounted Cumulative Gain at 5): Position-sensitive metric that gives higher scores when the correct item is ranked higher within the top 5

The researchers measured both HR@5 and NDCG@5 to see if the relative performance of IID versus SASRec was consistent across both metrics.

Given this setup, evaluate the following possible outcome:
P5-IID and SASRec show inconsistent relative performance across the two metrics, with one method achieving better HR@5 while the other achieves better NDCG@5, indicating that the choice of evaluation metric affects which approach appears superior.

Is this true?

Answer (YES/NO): YES